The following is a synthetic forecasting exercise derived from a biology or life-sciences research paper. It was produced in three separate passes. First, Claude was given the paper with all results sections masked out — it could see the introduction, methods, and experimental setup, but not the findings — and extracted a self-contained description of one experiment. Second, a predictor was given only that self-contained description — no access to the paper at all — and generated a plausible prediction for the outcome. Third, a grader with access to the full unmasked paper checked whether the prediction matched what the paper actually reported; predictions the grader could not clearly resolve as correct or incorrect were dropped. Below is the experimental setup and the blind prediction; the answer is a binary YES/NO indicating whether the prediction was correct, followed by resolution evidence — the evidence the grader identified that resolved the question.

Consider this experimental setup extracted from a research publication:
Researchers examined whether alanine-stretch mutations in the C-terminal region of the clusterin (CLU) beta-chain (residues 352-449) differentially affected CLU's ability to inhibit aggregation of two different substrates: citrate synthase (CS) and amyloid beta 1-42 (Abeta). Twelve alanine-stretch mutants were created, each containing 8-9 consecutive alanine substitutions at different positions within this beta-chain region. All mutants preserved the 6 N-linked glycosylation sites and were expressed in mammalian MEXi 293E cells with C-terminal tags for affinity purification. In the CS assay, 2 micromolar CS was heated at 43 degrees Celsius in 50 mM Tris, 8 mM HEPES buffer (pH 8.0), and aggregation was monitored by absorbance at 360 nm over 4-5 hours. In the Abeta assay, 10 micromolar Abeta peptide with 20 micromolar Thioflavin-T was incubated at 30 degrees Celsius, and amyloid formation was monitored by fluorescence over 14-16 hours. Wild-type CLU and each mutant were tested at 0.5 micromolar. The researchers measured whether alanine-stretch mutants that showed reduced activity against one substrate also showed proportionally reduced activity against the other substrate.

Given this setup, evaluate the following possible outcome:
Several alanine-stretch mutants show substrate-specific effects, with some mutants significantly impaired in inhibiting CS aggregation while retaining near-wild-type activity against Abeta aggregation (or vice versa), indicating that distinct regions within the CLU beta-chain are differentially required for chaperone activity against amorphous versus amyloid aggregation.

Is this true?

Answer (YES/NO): NO